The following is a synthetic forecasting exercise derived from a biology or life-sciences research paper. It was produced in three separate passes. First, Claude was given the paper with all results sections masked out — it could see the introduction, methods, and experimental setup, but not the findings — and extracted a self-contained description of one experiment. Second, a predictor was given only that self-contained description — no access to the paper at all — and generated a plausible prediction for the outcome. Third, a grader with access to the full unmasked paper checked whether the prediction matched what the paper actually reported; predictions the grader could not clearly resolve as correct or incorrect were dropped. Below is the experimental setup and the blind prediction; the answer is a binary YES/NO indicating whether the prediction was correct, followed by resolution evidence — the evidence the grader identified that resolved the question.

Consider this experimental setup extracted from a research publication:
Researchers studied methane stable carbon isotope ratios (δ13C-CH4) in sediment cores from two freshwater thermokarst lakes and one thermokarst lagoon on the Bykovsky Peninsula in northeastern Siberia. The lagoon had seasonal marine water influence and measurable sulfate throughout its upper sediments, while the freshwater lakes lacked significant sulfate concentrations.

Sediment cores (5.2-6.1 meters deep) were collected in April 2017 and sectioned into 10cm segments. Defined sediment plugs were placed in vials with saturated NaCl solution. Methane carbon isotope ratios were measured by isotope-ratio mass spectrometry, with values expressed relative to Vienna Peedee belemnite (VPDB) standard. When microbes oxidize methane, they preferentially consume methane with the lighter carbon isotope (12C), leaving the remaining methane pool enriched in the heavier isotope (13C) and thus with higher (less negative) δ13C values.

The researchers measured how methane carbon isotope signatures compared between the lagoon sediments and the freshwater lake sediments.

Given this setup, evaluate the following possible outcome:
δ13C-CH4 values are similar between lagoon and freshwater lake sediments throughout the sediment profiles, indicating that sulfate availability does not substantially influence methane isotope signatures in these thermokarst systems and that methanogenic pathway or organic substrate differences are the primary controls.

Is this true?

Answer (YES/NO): NO